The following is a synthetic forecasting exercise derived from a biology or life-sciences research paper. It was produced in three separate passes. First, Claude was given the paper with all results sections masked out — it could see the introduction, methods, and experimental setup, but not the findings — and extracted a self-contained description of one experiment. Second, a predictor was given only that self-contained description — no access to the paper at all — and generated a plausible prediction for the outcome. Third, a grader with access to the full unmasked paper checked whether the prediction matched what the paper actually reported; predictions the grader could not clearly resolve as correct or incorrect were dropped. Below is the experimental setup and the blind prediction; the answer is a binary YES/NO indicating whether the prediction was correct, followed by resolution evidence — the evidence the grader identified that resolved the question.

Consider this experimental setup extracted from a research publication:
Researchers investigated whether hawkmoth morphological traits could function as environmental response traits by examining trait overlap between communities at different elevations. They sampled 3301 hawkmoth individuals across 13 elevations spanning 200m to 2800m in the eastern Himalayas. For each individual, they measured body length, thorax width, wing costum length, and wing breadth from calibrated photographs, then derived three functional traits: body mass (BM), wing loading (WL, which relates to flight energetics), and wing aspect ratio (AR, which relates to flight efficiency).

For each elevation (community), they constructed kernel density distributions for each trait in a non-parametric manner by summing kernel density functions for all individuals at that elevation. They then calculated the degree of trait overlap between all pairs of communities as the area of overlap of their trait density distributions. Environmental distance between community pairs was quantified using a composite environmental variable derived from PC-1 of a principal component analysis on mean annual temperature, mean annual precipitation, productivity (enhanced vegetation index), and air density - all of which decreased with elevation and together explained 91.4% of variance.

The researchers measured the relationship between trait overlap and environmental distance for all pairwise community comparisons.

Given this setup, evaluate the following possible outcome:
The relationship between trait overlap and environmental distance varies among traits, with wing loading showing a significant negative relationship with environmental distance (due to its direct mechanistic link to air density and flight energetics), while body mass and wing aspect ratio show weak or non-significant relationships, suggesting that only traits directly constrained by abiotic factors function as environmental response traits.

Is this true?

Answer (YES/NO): NO